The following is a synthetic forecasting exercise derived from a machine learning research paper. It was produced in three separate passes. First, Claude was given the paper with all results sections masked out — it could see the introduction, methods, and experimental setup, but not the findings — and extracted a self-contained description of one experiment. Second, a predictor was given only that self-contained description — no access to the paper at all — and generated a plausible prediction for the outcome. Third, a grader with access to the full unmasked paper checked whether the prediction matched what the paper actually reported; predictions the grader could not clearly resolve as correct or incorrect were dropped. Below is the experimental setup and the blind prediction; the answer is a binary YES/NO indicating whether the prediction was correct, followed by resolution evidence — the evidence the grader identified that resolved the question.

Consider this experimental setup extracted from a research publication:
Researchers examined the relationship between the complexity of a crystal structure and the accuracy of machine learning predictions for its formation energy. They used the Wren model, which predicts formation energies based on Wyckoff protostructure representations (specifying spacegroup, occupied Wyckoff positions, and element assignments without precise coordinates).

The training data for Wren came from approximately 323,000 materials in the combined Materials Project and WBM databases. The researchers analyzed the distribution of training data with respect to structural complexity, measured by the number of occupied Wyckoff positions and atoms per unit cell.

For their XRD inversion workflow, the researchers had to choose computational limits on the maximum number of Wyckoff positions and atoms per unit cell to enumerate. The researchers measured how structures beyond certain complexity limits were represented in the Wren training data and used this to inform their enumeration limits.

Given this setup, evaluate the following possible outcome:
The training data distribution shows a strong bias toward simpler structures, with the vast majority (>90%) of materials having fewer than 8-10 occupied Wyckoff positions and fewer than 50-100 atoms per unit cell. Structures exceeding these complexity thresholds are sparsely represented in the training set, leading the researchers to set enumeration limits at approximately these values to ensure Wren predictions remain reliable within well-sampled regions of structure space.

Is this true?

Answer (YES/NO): NO